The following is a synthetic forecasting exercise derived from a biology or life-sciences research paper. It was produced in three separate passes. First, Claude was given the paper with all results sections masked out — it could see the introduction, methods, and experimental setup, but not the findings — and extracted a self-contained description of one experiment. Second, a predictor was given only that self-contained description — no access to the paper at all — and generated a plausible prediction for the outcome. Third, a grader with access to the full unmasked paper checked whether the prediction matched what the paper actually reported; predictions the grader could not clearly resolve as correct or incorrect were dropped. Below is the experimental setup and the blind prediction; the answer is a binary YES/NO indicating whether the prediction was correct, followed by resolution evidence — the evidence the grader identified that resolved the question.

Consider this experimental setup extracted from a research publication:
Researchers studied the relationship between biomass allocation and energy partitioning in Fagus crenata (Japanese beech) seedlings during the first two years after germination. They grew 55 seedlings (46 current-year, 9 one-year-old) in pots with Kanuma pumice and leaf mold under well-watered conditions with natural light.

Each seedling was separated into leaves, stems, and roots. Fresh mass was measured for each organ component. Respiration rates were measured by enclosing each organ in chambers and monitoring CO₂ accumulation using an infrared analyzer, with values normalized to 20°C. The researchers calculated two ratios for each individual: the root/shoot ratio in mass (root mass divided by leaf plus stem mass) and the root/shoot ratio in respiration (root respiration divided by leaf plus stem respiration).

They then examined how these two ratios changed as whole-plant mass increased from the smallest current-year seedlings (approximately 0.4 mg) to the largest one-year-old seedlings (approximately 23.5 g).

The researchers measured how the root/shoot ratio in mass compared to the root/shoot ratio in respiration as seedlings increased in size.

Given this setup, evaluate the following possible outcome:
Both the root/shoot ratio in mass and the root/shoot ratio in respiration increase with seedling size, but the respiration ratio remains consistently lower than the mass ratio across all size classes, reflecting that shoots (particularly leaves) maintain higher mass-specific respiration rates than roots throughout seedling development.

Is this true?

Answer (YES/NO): YES